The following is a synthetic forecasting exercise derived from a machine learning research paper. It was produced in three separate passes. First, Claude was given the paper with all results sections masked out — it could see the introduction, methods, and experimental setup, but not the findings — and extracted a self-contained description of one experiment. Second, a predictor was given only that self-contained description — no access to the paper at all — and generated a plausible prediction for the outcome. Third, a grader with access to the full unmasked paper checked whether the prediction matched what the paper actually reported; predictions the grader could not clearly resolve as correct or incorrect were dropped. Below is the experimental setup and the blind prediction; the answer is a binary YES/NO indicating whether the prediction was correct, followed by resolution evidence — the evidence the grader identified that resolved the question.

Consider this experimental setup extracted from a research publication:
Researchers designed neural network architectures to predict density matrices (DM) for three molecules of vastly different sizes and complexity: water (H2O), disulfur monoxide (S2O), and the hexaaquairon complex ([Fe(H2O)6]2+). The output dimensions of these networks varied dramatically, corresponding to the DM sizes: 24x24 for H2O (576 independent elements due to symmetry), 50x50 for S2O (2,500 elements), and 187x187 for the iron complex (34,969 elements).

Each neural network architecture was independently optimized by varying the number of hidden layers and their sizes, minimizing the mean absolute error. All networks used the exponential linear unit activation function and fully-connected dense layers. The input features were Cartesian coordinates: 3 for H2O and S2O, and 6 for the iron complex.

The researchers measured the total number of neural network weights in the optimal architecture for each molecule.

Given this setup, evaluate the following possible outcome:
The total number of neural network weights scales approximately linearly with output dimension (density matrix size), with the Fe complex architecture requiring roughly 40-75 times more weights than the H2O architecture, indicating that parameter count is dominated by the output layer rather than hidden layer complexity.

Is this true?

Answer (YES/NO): NO